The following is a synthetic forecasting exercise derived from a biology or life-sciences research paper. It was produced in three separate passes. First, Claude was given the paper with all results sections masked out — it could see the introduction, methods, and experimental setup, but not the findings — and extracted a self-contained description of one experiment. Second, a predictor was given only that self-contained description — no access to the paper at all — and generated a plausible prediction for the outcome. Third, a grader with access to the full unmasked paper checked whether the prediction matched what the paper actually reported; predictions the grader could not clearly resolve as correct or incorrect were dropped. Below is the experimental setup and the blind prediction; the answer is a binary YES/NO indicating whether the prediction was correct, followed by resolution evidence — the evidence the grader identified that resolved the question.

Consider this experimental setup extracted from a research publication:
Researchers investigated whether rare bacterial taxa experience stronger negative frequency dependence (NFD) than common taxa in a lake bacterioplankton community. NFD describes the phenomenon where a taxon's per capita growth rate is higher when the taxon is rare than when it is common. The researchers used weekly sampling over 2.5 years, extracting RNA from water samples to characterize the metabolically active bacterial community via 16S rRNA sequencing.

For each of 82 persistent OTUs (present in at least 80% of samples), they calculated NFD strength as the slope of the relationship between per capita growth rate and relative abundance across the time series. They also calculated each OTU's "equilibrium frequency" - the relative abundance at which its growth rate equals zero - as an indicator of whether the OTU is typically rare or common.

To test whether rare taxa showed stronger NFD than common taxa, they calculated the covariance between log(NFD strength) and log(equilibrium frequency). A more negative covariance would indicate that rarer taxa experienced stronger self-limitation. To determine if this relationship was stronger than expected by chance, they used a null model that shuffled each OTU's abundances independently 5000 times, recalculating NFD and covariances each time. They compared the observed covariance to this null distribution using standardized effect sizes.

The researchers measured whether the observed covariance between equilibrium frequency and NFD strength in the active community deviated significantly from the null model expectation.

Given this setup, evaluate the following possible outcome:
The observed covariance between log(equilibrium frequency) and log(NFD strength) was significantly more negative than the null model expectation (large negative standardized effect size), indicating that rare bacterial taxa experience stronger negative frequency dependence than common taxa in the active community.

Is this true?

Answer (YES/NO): YES